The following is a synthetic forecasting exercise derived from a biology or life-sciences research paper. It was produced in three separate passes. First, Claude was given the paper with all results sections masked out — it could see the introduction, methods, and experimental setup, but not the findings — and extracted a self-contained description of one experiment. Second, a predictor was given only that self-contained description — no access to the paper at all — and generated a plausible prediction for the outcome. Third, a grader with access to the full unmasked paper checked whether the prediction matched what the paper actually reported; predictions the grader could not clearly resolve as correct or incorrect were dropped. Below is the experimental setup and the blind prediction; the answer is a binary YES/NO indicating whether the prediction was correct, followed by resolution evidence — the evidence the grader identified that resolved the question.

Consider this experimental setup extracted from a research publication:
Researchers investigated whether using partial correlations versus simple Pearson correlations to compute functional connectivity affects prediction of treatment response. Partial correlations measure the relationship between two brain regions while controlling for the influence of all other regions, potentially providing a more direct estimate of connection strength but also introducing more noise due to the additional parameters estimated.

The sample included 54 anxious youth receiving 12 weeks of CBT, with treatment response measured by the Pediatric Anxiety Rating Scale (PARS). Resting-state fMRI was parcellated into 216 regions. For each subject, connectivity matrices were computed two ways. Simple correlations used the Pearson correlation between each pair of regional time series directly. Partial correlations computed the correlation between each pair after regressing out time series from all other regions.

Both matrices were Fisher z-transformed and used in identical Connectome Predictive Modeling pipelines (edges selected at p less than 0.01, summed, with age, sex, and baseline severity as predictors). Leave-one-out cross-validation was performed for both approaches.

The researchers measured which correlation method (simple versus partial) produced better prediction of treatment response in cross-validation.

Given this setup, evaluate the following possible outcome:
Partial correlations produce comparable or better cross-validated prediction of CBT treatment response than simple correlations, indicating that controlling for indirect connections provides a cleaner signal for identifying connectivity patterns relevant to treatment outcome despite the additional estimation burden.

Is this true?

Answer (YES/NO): NO